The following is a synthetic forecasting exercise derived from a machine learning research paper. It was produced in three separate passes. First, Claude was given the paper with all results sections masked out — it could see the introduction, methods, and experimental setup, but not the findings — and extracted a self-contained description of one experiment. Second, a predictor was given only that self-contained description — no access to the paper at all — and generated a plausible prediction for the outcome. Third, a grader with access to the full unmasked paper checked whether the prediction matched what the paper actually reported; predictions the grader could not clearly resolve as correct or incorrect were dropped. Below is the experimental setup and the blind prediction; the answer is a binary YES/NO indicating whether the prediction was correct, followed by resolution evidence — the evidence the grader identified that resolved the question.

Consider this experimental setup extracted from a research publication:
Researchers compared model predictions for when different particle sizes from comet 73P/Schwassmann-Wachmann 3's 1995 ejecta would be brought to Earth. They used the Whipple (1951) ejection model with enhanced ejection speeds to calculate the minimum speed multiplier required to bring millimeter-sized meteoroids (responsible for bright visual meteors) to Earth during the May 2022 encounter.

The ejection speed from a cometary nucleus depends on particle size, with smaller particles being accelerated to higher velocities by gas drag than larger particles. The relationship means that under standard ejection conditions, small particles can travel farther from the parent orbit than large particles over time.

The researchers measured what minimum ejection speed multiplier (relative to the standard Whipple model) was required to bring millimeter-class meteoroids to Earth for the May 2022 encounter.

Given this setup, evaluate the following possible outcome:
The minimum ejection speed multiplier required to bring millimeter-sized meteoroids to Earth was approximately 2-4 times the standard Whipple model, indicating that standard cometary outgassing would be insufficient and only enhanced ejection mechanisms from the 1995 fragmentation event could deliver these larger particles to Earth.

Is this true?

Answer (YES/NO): YES